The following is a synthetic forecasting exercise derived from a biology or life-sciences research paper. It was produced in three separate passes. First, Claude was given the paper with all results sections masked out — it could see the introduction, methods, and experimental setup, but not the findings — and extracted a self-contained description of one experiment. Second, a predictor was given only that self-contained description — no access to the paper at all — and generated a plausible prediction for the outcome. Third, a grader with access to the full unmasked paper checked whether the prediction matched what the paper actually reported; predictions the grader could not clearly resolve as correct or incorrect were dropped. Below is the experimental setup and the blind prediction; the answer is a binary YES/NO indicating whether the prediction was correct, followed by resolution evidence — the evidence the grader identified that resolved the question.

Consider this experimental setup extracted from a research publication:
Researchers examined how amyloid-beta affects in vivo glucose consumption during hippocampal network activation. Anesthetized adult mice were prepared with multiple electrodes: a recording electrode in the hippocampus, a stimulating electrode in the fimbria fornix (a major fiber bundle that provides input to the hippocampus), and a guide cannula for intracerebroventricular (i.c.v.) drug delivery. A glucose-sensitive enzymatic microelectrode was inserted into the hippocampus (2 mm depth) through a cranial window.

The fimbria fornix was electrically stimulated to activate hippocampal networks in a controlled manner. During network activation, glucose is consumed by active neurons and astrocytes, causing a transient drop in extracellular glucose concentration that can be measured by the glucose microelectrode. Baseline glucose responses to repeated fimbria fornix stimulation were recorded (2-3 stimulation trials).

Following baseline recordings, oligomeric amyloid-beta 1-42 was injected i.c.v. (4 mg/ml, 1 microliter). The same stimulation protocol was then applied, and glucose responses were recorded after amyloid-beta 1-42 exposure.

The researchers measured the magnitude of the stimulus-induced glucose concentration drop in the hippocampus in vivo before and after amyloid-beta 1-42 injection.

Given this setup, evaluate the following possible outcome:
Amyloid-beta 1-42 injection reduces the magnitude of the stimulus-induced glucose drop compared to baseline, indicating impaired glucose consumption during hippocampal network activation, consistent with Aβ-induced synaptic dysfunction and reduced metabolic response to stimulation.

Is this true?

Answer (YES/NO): NO